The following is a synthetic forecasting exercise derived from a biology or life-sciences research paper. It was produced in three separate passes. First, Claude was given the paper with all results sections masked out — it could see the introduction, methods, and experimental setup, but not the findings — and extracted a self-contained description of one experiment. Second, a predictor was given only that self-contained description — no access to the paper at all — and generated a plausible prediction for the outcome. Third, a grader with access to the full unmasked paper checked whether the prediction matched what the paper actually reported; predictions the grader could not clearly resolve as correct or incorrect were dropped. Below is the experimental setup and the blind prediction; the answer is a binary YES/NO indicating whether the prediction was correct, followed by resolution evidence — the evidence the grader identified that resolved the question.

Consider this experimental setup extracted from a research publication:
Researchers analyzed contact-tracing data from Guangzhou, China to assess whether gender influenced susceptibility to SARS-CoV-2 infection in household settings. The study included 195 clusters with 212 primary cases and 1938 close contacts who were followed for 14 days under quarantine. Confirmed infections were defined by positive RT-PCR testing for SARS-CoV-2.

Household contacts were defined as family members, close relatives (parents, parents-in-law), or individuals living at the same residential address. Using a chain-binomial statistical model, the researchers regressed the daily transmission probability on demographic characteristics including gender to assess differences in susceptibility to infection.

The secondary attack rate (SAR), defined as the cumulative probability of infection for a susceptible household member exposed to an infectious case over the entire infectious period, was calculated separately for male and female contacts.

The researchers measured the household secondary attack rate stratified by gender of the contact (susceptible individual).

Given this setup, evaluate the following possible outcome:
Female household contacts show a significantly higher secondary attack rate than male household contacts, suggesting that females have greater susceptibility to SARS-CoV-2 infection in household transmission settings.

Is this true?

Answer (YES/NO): NO